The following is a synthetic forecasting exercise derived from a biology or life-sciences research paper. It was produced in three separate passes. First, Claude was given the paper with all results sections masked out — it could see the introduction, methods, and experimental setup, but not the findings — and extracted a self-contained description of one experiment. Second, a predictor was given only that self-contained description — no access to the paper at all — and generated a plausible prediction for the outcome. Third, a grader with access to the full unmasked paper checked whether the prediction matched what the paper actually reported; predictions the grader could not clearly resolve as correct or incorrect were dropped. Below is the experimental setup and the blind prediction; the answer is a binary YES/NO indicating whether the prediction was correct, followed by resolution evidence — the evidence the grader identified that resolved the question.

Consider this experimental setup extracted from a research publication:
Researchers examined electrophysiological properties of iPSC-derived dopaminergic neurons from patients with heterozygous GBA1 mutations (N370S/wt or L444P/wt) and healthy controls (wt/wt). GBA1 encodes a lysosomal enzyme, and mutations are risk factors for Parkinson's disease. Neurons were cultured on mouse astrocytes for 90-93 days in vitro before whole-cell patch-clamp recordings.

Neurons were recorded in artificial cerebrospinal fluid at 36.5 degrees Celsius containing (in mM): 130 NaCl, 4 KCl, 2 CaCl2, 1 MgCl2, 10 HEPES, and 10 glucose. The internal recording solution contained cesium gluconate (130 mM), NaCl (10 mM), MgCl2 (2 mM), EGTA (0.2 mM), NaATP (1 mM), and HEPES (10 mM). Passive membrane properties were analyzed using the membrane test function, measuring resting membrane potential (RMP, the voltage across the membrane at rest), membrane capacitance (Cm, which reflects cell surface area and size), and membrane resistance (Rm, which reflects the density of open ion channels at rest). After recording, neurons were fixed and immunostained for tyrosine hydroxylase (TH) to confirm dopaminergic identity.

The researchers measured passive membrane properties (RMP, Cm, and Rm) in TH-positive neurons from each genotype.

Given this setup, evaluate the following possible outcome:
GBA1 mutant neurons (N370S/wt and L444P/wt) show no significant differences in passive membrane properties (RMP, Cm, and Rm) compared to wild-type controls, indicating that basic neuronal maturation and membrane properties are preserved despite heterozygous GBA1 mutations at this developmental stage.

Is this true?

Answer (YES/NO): YES